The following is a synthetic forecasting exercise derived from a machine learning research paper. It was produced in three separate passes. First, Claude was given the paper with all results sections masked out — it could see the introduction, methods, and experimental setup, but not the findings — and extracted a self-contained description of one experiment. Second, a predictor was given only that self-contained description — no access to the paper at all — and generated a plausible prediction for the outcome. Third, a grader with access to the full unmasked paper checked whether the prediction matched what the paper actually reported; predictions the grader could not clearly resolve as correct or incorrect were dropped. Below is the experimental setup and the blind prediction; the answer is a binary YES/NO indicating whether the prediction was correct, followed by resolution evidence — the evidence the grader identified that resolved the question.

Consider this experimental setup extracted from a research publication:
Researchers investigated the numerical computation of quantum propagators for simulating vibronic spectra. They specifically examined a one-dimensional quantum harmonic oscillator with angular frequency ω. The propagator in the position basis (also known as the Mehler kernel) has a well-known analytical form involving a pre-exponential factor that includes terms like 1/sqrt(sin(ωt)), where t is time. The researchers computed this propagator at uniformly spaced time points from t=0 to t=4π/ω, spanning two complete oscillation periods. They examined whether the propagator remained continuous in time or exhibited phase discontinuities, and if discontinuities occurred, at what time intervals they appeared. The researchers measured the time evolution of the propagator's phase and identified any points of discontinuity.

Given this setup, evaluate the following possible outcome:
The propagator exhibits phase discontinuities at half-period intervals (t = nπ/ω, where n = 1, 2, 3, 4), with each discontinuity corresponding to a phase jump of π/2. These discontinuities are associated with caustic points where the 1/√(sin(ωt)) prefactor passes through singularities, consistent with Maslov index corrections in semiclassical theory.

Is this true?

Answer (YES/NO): YES